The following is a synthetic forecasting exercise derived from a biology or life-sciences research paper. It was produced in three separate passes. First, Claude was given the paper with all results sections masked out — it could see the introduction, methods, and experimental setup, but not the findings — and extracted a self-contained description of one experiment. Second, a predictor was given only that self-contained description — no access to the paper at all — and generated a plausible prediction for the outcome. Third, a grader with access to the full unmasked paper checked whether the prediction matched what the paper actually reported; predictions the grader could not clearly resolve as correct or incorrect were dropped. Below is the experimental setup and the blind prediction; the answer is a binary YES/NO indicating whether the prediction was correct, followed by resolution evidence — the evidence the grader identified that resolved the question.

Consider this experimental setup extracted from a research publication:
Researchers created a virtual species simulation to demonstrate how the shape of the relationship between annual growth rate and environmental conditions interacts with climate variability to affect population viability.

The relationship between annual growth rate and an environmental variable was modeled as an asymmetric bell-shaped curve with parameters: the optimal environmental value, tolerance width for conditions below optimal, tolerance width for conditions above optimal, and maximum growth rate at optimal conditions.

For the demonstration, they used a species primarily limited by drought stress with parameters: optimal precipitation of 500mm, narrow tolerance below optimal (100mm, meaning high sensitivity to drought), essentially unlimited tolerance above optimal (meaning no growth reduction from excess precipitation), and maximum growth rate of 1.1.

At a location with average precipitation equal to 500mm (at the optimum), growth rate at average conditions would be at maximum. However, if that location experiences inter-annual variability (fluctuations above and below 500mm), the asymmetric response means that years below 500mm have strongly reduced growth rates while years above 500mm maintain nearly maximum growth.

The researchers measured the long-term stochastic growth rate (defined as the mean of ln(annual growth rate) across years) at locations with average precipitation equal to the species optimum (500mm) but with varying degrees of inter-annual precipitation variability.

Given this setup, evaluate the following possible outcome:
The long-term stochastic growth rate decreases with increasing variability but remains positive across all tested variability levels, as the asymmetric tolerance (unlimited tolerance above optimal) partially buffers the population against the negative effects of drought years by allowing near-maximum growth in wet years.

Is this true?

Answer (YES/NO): NO